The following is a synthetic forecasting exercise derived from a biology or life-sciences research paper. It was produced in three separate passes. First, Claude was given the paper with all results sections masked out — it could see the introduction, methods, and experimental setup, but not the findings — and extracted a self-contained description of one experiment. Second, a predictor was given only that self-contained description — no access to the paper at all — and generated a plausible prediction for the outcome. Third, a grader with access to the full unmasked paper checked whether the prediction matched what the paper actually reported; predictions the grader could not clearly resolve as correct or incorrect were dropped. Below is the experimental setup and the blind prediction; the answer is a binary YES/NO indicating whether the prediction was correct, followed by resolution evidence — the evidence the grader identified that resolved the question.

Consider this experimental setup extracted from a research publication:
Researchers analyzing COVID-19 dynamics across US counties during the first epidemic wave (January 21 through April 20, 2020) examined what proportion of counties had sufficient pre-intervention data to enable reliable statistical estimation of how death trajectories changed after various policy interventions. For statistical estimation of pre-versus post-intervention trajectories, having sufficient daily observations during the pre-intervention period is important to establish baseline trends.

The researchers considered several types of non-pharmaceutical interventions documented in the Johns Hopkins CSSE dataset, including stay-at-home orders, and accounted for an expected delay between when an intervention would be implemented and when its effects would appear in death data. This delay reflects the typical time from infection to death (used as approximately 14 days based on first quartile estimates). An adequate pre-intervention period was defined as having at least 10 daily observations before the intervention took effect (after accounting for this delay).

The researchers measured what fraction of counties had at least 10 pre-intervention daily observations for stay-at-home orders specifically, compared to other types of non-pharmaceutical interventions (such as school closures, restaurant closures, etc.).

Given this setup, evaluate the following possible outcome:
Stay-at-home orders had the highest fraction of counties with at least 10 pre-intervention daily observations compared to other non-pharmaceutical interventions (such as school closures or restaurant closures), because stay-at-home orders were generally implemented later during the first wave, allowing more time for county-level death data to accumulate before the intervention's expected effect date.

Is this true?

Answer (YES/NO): YES